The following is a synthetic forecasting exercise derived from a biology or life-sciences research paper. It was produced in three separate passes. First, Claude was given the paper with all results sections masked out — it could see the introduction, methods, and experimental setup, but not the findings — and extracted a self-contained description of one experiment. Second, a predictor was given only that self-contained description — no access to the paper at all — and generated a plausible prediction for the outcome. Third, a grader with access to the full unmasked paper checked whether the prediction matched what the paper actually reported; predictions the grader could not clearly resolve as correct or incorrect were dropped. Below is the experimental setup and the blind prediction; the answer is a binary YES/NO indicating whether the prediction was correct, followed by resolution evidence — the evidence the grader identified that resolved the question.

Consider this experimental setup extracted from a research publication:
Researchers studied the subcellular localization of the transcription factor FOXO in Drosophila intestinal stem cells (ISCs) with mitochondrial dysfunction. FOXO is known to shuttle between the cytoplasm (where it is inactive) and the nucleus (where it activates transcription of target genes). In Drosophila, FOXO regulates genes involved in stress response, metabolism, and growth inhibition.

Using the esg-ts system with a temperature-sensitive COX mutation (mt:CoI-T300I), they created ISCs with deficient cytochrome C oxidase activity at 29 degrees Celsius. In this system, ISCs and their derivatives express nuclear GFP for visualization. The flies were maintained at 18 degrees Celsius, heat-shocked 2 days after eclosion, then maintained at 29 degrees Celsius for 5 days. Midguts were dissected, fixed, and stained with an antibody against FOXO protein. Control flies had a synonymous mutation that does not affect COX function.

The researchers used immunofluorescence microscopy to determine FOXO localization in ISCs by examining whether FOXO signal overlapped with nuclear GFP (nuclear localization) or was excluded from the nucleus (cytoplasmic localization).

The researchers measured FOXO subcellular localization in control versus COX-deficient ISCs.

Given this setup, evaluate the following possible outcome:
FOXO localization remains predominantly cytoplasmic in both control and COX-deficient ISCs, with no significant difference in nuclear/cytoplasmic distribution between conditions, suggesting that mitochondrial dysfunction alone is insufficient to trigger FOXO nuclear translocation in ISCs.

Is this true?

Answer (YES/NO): NO